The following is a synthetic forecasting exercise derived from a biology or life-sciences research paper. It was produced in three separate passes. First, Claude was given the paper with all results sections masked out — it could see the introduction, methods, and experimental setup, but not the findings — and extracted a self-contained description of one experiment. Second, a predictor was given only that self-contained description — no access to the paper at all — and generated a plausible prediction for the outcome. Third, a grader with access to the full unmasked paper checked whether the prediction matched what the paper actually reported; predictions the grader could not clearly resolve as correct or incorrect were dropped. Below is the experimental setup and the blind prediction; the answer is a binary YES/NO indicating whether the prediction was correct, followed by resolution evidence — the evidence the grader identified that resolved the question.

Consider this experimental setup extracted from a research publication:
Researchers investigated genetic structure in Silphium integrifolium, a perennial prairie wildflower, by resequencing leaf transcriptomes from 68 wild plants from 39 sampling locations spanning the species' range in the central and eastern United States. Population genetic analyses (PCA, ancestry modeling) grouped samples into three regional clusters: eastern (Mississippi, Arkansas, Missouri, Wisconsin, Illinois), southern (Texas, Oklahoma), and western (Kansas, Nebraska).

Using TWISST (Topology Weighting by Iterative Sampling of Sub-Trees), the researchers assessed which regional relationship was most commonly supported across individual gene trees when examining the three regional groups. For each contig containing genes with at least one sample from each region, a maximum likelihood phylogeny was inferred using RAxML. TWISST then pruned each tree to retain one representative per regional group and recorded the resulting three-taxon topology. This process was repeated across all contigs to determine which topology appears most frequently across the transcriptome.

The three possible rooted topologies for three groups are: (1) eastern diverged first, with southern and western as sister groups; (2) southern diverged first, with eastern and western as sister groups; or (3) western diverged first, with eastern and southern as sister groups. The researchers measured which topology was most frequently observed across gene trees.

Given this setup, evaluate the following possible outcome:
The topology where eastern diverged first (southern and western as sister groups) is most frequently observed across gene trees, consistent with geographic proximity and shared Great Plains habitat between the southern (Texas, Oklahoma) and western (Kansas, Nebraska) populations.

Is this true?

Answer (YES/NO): YES